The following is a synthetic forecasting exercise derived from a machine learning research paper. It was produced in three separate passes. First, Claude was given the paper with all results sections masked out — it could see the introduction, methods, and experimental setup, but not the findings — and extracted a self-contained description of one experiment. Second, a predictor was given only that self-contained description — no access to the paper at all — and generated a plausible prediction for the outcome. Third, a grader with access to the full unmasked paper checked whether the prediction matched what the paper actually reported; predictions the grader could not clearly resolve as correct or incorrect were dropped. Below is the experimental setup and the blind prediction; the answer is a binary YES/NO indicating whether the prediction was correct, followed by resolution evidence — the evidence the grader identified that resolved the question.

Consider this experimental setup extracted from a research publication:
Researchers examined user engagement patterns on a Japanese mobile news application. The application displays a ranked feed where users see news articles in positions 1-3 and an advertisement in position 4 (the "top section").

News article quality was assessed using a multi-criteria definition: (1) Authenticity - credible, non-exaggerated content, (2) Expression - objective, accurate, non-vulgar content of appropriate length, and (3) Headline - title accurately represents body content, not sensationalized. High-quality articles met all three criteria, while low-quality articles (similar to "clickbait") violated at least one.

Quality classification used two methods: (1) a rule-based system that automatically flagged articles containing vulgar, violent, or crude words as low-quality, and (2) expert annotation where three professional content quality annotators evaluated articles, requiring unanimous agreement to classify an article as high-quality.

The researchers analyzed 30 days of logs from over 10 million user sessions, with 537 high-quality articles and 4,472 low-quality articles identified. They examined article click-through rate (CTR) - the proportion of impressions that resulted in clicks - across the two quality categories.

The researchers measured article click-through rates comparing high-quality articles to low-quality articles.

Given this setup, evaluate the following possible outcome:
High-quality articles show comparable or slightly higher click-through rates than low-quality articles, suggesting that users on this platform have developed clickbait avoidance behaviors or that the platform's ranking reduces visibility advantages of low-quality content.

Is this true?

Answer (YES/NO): NO